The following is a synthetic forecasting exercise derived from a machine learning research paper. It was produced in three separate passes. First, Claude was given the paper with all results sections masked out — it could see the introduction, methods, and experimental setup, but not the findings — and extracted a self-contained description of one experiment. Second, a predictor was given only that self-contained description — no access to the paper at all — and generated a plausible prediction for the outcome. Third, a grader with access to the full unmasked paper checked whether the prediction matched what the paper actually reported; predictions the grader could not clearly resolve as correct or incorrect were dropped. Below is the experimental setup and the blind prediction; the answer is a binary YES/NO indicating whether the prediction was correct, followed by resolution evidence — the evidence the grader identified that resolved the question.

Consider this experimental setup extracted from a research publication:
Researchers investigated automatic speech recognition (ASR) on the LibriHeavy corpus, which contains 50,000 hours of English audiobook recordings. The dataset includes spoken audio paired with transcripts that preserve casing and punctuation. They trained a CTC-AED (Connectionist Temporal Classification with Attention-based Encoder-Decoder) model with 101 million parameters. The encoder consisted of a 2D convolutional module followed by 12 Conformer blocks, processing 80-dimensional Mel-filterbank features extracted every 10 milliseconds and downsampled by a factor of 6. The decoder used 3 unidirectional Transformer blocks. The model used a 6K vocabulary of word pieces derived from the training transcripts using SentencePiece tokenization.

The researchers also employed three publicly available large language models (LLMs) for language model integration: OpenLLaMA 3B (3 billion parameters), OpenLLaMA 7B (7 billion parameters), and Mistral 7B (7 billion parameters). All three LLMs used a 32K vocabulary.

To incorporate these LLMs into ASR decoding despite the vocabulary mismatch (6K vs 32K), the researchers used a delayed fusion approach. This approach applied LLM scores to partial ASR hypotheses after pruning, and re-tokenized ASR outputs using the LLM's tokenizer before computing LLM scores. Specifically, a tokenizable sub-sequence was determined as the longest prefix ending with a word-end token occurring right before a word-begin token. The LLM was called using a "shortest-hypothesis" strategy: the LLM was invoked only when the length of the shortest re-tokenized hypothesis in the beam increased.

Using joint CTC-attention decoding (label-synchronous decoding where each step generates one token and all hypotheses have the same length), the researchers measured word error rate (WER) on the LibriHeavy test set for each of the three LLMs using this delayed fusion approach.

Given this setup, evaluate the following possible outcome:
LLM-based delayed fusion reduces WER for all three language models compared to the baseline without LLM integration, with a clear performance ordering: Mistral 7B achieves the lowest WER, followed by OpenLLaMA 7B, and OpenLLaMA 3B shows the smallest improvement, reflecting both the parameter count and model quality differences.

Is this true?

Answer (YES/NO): YES